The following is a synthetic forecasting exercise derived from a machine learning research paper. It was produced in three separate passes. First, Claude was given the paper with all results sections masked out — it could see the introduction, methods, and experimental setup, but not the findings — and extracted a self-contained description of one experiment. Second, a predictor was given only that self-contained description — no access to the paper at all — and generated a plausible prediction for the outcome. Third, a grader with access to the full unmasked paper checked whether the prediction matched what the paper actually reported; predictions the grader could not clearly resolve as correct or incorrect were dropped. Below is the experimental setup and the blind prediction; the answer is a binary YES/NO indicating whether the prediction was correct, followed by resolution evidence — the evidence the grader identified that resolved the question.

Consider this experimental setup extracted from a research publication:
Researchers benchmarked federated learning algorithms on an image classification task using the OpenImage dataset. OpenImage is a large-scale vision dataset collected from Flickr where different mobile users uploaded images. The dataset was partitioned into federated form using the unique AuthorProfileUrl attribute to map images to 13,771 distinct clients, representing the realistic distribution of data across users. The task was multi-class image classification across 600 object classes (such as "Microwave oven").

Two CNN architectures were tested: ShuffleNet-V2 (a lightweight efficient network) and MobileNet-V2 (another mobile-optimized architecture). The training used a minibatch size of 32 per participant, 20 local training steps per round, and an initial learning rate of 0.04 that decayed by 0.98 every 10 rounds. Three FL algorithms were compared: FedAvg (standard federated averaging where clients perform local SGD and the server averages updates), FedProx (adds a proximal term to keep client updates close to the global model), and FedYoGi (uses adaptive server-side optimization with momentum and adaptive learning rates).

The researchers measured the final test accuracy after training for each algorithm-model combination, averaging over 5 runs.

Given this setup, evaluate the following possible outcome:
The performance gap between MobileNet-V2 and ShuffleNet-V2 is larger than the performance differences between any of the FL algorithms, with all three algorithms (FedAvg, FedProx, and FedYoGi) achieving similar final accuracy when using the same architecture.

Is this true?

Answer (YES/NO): NO